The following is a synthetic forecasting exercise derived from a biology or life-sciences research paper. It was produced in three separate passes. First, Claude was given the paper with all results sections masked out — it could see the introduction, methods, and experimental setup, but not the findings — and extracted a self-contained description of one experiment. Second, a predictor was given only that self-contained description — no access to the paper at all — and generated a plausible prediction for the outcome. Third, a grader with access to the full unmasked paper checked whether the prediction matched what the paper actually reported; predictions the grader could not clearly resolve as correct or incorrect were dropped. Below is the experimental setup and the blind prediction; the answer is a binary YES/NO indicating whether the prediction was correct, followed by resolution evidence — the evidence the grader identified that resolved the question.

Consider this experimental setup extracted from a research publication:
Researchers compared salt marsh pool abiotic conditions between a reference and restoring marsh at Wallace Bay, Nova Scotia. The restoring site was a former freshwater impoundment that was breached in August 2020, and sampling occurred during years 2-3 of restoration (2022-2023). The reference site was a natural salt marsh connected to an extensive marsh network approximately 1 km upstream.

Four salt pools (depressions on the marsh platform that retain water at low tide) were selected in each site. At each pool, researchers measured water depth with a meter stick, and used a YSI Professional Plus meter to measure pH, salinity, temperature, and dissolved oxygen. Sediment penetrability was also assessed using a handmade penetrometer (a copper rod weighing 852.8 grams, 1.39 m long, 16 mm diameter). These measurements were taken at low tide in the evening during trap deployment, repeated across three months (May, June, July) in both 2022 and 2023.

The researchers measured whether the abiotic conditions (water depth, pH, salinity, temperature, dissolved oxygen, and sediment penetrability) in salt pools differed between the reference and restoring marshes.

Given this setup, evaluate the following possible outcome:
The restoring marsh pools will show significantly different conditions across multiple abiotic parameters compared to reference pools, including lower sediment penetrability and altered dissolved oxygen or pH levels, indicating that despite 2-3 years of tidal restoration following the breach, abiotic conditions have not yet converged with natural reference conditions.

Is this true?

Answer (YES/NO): YES